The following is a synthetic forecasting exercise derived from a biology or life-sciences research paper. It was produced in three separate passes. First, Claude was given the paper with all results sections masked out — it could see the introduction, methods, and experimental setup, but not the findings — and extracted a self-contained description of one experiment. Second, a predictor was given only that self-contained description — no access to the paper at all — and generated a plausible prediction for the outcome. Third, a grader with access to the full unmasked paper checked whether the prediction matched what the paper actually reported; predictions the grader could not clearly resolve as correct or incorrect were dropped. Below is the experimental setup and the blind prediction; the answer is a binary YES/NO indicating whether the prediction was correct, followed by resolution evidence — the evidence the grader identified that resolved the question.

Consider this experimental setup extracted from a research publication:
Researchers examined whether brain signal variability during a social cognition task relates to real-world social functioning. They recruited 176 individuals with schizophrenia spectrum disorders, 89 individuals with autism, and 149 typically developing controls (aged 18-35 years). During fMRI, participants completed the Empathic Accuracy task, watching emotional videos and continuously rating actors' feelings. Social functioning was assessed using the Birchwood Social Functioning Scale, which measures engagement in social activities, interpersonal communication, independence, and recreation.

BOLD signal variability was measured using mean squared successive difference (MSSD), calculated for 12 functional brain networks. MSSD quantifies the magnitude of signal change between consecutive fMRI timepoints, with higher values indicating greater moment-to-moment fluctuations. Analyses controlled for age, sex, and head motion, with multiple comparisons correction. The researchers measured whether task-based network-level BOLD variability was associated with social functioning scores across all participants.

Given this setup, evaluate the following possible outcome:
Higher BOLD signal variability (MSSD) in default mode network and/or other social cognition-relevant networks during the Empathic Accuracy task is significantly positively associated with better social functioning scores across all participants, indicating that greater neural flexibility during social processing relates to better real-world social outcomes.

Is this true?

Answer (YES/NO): NO